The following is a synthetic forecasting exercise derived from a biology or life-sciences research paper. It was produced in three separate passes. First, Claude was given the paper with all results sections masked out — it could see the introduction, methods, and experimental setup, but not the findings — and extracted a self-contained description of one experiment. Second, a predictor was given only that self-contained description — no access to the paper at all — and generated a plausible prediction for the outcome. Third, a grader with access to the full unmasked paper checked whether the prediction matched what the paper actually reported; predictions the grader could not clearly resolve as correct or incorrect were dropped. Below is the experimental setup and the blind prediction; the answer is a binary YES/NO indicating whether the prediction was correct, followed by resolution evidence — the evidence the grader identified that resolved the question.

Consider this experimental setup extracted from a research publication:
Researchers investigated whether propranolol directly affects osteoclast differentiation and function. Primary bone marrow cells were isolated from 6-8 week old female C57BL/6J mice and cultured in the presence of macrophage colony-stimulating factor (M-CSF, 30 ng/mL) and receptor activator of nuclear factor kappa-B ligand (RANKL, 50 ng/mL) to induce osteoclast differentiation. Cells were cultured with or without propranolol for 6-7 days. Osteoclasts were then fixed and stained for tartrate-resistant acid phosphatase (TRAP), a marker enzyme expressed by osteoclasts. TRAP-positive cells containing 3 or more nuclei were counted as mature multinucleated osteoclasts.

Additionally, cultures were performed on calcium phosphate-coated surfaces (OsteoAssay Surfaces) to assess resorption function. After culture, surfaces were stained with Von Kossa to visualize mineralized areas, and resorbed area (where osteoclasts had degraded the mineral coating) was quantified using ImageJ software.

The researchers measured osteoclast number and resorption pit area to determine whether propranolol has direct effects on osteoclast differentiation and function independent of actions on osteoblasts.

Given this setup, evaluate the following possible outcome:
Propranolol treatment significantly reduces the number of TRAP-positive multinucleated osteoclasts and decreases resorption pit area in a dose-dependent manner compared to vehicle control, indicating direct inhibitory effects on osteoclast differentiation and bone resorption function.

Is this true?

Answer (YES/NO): YES